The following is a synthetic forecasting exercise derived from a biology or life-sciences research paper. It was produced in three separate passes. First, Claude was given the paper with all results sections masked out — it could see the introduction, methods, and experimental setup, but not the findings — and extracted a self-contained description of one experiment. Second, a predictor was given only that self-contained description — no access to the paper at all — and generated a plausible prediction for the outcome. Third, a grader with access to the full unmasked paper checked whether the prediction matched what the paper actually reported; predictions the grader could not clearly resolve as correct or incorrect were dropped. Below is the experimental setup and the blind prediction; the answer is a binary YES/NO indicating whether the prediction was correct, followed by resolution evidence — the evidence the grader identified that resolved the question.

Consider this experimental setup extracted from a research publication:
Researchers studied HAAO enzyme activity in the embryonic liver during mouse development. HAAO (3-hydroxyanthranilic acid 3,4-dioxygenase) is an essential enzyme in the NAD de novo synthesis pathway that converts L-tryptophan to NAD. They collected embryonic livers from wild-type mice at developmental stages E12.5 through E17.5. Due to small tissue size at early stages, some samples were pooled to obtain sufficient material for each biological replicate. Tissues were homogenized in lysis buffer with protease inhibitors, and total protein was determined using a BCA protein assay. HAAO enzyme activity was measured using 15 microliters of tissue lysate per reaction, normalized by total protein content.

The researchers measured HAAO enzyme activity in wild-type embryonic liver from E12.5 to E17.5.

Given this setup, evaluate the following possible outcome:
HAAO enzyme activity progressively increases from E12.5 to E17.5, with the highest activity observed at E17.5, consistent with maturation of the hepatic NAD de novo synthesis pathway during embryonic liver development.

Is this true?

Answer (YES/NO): YES